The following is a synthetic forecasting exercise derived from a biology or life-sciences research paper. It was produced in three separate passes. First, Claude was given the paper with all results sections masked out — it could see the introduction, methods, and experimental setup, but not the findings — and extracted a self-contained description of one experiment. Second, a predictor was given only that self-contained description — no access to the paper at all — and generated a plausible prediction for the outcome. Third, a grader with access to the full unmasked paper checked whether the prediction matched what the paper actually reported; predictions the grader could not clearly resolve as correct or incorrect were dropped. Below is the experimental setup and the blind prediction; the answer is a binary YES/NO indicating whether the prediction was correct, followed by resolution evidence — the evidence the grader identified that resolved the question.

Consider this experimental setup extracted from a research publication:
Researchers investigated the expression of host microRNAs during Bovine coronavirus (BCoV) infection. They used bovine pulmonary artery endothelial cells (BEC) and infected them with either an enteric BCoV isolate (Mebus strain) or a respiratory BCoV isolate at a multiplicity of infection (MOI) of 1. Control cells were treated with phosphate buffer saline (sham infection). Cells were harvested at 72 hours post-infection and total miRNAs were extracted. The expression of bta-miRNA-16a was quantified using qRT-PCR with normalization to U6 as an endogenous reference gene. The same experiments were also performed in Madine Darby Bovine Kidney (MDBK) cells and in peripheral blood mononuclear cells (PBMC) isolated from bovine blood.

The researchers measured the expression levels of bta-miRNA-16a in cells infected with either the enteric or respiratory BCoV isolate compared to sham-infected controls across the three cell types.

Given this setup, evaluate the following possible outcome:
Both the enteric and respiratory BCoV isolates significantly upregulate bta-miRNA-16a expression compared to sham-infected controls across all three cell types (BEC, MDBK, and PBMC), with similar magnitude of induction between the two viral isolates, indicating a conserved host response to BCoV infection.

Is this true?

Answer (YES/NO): NO